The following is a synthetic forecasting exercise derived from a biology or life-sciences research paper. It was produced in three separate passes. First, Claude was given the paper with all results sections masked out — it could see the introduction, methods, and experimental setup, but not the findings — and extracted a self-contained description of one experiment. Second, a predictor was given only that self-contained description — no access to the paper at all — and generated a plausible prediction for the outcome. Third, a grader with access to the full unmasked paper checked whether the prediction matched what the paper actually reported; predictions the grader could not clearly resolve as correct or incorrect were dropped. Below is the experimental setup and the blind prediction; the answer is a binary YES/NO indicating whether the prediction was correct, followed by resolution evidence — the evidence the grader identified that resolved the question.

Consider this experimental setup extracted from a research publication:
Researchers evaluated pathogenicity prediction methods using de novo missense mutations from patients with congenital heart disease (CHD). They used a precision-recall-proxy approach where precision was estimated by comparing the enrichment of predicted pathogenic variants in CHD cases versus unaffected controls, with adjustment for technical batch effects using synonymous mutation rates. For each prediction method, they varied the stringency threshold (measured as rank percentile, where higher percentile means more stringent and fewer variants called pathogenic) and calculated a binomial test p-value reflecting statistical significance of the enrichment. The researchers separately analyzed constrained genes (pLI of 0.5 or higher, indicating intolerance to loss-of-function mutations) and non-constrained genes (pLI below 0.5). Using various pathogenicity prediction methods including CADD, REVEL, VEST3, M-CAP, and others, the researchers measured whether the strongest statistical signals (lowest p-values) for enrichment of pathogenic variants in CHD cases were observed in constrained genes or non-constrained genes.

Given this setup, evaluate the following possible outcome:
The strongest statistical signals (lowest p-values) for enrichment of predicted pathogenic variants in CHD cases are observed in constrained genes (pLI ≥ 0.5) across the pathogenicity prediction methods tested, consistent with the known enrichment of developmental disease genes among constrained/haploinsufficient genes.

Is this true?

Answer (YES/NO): YES